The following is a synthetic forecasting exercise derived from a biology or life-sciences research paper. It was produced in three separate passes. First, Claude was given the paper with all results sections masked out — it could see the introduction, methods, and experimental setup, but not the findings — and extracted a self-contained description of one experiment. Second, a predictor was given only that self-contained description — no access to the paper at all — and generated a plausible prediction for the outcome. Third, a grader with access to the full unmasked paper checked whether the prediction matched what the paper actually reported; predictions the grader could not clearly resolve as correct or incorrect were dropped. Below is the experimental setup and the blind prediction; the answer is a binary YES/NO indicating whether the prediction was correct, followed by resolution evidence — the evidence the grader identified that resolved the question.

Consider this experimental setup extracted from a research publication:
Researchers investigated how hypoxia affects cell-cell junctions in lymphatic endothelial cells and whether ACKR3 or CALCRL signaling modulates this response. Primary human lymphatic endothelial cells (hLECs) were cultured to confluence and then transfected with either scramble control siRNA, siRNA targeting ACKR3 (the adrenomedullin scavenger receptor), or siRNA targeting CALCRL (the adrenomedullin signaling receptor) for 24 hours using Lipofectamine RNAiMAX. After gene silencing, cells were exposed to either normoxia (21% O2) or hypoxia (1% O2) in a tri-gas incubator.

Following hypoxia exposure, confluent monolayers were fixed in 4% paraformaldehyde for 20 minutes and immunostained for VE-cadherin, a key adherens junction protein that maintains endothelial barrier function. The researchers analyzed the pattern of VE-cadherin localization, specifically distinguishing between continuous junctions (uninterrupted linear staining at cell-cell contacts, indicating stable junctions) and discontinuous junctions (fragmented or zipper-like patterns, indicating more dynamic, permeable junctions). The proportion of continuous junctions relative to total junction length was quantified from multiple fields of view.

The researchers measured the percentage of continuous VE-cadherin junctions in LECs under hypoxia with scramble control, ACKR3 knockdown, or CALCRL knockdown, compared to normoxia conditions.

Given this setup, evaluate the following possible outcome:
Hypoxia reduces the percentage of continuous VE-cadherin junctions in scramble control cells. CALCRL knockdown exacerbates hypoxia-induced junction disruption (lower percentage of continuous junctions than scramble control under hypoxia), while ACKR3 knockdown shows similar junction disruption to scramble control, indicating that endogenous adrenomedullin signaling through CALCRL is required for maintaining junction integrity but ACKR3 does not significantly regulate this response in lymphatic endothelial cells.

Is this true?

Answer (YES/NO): NO